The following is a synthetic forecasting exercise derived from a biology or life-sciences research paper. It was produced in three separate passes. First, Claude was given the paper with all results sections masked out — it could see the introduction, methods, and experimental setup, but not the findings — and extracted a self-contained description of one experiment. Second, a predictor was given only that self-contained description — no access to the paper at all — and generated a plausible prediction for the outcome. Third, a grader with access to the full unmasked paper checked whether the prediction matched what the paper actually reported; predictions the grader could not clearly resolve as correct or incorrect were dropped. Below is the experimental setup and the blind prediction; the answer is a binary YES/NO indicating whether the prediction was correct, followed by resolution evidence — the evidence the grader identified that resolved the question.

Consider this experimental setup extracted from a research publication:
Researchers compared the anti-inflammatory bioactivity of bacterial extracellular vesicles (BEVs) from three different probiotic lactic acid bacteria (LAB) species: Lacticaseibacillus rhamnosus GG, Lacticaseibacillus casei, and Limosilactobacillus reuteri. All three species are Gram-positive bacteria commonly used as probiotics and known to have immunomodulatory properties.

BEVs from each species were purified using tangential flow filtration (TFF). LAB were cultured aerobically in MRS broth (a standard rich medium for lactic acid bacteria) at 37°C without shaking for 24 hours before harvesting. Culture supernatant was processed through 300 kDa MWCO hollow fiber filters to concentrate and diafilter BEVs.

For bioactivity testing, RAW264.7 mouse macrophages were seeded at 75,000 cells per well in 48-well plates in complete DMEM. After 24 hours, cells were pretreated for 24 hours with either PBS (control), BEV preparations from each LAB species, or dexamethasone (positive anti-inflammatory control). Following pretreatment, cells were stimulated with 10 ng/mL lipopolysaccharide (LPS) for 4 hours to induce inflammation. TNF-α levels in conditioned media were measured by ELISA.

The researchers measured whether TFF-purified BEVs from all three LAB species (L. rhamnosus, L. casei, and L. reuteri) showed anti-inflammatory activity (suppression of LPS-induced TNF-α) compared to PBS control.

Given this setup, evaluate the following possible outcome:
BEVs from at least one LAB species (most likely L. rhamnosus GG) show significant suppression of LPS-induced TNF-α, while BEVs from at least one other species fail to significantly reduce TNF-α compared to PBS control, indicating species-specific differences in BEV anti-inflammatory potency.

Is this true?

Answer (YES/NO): NO